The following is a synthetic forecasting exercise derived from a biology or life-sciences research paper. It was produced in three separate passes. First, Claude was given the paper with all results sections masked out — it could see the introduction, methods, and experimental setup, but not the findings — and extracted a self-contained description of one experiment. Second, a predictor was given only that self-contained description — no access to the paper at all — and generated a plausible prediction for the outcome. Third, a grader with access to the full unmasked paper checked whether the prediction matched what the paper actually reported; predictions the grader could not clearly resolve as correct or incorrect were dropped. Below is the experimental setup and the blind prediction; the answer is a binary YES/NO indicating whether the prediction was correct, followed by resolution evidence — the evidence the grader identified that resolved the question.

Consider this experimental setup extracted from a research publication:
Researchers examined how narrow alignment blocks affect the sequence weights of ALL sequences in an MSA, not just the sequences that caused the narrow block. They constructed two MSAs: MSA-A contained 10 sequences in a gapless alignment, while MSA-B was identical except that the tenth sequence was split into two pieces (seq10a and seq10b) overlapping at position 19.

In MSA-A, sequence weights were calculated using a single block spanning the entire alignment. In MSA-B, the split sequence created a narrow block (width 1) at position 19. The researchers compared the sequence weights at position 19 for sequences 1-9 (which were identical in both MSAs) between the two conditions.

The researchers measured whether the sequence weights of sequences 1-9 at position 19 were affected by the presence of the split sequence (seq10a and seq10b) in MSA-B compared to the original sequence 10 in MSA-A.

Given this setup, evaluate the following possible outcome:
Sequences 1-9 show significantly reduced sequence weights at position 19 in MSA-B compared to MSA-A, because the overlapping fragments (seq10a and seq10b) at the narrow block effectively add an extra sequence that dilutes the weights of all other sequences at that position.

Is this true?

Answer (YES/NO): NO